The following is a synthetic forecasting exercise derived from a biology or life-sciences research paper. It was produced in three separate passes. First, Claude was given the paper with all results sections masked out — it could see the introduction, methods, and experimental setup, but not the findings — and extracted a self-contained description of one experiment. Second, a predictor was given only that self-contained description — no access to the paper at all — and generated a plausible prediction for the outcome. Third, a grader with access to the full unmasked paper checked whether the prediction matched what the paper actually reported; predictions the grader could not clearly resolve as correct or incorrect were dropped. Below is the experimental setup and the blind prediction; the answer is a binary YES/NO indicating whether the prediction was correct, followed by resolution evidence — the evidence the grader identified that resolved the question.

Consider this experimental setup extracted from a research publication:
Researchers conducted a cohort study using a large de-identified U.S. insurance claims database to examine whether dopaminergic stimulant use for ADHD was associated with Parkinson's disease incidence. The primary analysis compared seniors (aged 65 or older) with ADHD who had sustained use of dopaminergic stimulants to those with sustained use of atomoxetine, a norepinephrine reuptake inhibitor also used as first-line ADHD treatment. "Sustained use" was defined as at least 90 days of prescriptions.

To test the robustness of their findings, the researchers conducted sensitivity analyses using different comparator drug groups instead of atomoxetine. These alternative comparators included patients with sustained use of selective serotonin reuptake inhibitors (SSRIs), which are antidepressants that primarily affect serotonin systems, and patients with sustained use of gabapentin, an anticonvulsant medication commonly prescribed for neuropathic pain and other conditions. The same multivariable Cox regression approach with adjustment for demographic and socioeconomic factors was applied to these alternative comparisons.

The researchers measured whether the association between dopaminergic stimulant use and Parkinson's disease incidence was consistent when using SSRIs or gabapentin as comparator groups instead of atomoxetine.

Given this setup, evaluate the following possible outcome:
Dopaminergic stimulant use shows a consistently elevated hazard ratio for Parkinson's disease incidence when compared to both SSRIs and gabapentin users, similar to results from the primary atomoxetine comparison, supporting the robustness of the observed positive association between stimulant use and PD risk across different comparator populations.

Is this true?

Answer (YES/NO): NO